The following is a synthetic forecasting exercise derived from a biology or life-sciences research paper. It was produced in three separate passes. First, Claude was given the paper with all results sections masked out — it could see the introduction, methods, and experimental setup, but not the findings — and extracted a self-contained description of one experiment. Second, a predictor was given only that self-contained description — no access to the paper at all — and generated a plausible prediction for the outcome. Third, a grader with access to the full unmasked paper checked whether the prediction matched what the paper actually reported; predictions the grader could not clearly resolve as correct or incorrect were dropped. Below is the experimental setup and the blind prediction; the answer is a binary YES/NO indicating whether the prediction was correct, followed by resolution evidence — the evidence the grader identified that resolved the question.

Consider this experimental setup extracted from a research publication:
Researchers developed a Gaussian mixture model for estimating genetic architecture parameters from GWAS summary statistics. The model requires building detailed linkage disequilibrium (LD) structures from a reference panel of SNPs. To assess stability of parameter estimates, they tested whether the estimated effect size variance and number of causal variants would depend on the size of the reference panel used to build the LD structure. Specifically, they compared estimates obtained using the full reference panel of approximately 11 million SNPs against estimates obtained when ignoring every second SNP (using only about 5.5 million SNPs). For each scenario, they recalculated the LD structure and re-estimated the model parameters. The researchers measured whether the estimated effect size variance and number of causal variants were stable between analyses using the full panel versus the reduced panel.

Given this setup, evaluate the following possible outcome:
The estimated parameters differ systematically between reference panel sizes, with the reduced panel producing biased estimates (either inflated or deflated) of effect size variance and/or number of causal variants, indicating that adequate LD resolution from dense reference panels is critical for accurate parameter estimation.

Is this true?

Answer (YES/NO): NO